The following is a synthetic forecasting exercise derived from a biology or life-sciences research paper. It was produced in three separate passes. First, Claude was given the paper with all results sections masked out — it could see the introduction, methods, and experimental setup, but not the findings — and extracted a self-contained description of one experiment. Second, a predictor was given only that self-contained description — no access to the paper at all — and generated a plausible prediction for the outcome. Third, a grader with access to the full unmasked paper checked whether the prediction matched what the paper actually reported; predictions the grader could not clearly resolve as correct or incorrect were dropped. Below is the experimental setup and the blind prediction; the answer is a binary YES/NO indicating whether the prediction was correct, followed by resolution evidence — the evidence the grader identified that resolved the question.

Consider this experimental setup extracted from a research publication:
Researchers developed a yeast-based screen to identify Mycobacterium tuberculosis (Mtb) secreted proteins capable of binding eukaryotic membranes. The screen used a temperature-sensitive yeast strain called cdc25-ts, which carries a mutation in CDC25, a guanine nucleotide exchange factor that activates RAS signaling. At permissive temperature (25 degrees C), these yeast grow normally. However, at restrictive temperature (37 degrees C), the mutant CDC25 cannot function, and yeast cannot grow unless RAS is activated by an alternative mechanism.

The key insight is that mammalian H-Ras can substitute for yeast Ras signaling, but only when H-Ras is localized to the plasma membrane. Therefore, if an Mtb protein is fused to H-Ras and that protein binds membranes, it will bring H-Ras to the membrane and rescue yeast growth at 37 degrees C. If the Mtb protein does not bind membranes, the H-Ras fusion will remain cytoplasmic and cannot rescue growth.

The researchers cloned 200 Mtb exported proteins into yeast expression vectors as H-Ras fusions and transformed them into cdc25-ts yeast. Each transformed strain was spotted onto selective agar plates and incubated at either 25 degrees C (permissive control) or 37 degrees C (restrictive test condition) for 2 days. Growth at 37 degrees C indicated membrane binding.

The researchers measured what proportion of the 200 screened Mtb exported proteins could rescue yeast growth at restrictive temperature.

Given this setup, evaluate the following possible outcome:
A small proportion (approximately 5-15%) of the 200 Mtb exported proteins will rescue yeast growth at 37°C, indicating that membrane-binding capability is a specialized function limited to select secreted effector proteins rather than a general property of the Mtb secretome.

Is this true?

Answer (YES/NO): NO